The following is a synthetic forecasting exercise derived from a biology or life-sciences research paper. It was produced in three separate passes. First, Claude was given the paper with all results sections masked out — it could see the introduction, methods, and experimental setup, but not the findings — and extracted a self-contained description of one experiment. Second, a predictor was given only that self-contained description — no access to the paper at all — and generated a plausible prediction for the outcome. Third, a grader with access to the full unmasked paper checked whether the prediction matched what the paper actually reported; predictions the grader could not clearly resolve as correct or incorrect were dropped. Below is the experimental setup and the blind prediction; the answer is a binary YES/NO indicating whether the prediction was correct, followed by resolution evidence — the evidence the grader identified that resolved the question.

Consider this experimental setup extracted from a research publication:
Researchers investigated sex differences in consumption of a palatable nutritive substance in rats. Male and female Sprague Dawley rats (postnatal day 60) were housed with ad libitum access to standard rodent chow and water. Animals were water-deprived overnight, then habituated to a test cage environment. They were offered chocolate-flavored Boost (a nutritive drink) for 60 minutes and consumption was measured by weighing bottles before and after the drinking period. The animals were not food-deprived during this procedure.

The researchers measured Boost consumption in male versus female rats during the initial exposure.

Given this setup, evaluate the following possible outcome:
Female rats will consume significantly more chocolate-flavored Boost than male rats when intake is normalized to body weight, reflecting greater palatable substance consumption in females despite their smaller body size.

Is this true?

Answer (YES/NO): YES